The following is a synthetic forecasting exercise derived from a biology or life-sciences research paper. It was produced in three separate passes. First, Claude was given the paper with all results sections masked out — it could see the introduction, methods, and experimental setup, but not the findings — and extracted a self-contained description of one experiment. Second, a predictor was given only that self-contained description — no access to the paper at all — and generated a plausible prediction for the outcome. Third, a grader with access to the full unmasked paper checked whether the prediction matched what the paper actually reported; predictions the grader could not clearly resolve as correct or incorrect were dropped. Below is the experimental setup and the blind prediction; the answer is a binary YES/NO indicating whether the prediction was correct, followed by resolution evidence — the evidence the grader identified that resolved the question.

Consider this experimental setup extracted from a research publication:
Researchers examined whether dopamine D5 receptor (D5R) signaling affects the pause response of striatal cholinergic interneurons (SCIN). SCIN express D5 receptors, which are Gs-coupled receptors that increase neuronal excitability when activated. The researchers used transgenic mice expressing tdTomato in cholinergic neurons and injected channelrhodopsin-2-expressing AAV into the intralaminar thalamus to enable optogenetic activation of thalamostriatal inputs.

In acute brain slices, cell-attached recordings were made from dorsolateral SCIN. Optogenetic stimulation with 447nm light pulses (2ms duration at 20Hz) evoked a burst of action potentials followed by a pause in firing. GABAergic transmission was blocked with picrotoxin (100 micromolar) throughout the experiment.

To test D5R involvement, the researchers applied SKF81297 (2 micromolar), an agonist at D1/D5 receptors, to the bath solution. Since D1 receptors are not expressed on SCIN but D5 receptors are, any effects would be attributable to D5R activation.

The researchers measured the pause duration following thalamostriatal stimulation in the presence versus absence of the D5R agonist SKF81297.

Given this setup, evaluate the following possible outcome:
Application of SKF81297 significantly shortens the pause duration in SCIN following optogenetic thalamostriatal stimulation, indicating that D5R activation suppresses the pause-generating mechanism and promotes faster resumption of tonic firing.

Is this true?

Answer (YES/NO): YES